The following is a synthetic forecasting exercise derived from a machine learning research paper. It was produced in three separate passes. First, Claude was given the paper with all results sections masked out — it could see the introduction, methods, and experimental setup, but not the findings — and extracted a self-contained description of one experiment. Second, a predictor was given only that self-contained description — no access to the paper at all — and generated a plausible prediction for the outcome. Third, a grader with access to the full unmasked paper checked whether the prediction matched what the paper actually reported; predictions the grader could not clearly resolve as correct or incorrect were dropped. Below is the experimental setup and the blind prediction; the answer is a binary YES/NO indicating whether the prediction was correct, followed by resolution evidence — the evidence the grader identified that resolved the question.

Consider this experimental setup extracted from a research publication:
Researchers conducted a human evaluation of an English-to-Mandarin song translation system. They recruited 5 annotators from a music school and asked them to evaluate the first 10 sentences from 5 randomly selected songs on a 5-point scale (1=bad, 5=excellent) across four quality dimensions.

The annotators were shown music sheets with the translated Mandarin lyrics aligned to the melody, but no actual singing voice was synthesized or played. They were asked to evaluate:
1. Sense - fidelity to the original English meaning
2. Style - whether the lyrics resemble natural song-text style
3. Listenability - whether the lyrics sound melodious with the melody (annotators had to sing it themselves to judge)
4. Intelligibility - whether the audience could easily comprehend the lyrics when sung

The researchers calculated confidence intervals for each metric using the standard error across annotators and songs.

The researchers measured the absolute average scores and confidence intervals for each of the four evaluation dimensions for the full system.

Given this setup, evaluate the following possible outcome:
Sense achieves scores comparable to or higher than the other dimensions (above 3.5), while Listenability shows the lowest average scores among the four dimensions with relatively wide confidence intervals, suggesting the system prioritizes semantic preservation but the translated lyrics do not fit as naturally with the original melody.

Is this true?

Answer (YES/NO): NO